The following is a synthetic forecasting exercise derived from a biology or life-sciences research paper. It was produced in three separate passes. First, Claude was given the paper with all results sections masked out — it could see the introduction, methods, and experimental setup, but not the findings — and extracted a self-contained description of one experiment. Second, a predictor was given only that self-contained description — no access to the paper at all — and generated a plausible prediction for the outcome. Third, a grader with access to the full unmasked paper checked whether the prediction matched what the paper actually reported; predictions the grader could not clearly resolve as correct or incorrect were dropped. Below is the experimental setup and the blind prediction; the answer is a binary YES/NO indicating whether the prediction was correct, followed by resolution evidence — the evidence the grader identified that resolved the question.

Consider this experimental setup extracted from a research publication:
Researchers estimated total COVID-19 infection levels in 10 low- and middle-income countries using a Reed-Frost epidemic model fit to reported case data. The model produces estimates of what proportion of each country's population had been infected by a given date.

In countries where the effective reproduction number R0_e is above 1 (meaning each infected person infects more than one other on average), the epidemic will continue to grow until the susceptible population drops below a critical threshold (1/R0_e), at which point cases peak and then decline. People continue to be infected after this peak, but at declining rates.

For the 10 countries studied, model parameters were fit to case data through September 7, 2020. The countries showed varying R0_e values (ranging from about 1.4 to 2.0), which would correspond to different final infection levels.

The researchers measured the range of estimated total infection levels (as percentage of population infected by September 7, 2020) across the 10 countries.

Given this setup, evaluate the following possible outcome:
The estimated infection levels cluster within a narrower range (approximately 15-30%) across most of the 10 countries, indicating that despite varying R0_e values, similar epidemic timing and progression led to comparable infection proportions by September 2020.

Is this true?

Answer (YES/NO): NO